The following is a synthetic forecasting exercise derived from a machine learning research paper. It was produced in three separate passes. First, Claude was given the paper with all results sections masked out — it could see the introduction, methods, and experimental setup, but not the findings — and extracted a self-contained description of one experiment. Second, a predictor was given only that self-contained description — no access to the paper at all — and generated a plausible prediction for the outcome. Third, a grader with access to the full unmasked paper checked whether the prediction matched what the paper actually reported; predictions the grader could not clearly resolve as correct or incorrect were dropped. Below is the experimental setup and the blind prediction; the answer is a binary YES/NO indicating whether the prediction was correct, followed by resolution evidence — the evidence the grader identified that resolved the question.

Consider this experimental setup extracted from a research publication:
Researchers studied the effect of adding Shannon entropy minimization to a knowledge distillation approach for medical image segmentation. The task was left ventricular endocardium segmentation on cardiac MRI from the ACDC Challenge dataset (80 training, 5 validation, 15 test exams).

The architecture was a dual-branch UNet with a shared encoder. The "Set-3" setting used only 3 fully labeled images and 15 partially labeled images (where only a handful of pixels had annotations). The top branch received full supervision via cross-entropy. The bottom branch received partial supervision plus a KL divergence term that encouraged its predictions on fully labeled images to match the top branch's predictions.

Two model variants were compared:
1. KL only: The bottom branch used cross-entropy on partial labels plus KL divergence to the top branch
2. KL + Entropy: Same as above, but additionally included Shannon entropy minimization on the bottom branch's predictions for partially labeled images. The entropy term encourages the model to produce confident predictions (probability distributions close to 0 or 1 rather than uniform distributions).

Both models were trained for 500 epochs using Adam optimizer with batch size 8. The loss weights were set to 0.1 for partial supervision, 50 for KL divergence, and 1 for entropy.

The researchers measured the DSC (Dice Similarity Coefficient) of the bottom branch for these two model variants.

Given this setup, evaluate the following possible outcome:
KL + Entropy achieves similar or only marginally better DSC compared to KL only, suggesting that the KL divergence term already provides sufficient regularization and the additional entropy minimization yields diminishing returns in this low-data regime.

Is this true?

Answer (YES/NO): NO